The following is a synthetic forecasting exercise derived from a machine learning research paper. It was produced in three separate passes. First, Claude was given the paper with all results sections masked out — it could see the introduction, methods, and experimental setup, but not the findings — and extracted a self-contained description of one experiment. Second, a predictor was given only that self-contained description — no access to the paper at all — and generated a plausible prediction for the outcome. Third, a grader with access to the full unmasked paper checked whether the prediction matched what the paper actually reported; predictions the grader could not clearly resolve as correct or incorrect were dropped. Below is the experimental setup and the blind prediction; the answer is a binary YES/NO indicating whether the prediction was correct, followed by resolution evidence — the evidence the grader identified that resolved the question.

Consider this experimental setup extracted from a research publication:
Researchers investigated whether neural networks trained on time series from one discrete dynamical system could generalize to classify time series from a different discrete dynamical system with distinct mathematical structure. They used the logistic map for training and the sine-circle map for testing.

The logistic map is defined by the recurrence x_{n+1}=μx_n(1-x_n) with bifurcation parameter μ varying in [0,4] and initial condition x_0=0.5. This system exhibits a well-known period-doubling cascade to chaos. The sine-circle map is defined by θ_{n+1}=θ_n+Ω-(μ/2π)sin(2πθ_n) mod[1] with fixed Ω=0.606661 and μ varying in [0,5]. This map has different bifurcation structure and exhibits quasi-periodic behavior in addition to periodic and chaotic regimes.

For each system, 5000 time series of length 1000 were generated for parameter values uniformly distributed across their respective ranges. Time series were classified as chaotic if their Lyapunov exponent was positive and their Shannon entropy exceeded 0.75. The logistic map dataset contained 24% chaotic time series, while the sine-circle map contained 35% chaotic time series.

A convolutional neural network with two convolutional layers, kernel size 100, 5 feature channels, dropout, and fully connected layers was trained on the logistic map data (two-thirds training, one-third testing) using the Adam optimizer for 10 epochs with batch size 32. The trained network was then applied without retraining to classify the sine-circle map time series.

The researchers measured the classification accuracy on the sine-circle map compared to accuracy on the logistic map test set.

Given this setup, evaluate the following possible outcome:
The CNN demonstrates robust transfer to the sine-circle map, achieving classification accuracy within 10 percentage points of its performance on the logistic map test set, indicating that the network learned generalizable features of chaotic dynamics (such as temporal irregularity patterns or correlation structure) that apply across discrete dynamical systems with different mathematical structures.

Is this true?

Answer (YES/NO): YES